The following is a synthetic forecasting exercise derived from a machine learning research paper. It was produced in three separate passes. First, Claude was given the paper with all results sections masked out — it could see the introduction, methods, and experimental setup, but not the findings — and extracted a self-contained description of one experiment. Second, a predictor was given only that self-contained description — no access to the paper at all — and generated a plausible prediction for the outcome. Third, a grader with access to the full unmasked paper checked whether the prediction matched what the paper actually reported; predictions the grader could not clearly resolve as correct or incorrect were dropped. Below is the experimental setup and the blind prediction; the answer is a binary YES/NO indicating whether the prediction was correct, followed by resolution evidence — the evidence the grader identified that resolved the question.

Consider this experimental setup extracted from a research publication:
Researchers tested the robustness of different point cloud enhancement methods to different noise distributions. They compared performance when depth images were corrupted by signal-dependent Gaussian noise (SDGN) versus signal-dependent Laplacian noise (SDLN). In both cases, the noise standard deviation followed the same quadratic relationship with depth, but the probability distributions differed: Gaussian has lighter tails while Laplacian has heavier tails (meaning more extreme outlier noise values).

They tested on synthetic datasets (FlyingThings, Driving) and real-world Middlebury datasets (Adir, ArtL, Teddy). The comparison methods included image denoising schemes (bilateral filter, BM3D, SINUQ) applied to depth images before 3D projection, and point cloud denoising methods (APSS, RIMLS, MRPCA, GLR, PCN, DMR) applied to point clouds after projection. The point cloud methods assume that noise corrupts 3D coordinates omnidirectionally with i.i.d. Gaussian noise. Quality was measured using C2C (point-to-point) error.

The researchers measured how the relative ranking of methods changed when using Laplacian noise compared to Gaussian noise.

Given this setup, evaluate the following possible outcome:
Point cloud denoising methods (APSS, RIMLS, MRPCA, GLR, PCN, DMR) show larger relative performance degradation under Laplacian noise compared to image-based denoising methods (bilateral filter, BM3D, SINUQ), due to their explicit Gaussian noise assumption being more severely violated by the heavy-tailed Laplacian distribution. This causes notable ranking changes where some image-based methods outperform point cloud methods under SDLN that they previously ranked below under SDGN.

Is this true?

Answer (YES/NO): NO